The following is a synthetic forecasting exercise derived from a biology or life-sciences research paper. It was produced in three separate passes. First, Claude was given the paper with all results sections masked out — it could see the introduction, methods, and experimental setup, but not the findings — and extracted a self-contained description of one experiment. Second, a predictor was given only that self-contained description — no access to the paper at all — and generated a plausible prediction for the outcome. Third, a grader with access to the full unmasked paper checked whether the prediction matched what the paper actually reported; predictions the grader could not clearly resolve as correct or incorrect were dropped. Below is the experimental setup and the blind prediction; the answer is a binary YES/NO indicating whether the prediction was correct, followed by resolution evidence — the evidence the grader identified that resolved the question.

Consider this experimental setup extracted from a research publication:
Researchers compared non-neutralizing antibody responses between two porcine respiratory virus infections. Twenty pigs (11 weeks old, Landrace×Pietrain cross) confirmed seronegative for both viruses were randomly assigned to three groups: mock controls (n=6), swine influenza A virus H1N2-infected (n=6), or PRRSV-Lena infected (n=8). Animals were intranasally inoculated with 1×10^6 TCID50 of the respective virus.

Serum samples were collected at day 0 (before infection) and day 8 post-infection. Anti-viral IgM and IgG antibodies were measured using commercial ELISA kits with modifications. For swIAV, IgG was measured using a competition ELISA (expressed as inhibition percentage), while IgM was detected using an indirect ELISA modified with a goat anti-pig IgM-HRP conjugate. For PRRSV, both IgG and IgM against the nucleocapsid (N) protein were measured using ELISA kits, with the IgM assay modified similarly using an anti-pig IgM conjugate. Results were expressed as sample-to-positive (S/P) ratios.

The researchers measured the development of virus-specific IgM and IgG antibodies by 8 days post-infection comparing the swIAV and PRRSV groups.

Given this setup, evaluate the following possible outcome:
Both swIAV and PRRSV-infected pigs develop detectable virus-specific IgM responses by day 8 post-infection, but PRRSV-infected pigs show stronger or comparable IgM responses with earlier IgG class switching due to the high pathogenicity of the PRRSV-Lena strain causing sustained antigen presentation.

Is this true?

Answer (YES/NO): NO